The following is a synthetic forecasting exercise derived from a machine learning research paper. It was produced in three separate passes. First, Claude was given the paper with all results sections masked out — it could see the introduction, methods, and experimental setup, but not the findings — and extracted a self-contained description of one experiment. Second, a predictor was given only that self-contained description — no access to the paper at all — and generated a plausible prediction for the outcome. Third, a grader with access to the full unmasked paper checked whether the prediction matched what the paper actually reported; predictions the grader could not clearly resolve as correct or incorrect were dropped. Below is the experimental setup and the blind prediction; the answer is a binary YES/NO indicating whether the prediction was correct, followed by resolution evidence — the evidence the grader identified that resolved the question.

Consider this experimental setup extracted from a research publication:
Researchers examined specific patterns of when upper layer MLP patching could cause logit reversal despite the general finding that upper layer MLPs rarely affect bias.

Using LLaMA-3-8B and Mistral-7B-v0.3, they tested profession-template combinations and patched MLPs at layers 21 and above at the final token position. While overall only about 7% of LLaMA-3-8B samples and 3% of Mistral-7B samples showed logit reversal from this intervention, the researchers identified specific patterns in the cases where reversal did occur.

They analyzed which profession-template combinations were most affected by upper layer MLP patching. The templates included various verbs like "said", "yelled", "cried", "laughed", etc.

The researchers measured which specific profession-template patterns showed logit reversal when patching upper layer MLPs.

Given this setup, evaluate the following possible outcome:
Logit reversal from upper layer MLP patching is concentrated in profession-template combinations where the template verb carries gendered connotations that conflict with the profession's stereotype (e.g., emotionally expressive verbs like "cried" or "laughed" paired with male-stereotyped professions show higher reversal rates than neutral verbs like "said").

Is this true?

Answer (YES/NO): YES